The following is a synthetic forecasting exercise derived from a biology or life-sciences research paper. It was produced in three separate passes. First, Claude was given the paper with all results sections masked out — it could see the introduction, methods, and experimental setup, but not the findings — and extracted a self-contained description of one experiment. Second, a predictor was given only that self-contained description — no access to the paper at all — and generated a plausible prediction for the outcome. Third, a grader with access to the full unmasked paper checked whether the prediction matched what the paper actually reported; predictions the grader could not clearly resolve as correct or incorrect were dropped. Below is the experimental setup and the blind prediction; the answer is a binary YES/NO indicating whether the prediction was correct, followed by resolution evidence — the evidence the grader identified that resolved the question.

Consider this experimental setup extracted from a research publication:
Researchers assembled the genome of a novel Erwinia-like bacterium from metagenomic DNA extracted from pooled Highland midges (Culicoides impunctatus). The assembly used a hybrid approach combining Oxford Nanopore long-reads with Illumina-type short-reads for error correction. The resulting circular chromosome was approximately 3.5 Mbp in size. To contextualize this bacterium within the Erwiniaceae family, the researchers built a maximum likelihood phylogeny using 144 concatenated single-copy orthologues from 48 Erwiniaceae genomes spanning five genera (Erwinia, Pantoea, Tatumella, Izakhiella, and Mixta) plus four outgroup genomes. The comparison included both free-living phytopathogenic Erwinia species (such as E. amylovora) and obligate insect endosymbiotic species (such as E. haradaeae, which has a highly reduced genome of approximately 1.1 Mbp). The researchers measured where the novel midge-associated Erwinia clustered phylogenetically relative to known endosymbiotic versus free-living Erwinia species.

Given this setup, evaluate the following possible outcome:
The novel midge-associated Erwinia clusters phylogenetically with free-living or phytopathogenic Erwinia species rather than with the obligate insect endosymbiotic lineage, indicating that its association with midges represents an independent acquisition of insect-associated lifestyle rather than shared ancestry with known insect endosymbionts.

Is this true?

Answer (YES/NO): YES